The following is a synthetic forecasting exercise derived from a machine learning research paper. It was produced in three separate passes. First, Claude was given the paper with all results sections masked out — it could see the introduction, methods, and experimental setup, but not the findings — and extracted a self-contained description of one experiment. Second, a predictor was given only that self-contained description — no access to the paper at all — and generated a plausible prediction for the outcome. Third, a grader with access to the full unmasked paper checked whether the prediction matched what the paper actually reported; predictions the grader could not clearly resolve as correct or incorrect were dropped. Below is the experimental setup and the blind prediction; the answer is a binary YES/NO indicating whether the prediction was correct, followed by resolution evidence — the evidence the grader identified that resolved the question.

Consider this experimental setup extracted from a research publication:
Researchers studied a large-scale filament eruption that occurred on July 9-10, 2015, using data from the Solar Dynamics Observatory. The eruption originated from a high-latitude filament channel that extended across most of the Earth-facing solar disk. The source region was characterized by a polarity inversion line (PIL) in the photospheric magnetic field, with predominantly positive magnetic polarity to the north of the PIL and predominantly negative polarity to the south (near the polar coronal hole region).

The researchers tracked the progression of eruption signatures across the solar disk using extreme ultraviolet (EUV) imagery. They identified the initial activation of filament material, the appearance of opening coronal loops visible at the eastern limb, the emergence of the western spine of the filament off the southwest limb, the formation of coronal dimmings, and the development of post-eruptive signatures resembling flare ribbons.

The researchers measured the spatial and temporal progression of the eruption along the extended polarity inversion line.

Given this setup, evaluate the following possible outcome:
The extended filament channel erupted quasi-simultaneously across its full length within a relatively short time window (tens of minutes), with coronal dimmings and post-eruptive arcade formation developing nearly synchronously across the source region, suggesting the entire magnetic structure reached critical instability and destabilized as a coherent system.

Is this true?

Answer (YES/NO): NO